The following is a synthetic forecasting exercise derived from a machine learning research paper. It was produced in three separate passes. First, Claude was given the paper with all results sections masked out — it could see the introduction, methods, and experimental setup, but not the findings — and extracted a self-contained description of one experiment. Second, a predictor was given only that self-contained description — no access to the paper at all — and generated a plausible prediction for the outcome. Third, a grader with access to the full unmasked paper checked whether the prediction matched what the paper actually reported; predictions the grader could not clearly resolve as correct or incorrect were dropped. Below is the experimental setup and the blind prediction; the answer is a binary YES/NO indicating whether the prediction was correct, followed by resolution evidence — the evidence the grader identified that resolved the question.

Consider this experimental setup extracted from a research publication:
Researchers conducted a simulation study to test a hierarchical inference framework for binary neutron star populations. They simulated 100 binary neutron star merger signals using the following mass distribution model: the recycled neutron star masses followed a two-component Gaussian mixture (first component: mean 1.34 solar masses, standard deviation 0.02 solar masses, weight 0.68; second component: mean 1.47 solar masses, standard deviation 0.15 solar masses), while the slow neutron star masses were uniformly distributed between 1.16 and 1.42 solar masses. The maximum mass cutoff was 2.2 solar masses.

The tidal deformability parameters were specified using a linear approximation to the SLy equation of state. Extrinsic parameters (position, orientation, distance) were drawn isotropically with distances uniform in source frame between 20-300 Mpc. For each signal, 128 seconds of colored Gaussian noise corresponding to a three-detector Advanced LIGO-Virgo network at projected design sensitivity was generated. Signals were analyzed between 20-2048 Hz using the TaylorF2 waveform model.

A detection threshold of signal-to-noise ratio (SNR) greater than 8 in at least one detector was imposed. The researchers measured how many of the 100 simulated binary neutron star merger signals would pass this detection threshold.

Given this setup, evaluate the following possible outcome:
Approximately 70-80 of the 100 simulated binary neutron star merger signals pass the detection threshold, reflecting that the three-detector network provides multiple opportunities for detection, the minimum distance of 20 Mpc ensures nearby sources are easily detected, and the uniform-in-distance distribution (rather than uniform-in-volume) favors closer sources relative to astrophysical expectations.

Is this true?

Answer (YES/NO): NO